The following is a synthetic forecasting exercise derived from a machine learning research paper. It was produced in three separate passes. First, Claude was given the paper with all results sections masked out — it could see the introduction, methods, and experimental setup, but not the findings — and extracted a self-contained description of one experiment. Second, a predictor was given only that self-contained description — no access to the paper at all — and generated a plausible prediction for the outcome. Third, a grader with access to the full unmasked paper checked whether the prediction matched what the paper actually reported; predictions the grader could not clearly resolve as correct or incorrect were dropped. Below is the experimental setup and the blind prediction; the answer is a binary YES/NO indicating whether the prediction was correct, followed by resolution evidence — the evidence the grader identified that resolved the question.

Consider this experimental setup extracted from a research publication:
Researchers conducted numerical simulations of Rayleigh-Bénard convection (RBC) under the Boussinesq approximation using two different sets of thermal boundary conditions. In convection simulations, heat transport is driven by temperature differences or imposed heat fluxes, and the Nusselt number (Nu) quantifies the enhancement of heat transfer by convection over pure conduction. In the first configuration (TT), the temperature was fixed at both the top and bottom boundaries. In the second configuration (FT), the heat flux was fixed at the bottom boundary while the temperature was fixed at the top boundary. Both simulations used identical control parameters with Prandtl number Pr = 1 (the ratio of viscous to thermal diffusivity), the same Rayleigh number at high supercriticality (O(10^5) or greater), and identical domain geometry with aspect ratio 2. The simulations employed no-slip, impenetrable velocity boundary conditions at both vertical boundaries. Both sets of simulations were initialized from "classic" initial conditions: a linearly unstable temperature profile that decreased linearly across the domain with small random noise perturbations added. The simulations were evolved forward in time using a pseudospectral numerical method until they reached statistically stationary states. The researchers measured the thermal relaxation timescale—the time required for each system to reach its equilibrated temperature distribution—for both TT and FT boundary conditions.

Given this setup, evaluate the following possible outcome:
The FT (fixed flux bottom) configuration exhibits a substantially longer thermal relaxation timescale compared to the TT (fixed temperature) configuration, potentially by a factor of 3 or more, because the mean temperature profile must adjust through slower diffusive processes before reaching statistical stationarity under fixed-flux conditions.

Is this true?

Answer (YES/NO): YES